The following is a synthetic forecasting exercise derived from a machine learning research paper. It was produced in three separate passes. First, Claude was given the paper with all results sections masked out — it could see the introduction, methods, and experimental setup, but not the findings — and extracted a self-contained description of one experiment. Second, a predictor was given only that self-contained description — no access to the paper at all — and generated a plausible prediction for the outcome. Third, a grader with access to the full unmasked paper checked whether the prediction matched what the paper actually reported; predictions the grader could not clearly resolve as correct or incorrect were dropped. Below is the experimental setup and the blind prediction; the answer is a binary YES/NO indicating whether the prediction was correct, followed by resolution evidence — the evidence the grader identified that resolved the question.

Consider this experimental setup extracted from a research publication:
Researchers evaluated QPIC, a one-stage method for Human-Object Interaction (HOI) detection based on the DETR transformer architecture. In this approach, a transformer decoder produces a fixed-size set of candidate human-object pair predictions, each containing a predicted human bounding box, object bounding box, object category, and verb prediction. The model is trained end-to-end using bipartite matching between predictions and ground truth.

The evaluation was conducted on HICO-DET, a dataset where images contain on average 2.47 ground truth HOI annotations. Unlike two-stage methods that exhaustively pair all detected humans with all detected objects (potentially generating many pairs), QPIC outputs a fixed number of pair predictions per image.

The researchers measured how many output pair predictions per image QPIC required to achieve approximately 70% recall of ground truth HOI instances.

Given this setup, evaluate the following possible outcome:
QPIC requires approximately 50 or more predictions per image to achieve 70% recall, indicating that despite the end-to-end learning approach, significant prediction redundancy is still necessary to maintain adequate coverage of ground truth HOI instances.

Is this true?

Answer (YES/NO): YES